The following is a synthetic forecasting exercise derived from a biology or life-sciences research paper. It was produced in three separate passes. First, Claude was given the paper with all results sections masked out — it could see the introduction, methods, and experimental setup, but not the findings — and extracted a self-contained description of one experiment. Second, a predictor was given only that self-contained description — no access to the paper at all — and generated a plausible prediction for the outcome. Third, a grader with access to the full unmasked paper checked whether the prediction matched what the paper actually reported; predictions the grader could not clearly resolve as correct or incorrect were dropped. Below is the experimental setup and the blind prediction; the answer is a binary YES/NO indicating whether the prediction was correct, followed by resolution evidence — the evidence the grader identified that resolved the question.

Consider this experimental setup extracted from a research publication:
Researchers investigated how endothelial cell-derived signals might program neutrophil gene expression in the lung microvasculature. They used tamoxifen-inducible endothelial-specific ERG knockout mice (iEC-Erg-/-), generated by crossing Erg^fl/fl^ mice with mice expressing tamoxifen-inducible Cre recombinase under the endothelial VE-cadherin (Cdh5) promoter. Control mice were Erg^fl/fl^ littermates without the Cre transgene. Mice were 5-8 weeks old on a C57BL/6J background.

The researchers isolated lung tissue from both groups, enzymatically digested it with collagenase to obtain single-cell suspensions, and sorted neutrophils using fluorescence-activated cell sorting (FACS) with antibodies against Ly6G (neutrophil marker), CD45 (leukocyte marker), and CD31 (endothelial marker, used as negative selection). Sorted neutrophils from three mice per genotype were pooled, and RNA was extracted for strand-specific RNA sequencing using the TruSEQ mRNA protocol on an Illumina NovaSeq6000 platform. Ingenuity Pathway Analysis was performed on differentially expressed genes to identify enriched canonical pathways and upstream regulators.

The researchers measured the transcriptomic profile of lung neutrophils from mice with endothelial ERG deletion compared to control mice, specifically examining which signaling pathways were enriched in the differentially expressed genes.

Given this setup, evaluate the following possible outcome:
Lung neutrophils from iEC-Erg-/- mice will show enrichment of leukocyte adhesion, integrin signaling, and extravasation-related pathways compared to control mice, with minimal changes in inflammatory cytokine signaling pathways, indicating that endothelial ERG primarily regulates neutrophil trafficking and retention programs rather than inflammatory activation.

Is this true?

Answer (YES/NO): NO